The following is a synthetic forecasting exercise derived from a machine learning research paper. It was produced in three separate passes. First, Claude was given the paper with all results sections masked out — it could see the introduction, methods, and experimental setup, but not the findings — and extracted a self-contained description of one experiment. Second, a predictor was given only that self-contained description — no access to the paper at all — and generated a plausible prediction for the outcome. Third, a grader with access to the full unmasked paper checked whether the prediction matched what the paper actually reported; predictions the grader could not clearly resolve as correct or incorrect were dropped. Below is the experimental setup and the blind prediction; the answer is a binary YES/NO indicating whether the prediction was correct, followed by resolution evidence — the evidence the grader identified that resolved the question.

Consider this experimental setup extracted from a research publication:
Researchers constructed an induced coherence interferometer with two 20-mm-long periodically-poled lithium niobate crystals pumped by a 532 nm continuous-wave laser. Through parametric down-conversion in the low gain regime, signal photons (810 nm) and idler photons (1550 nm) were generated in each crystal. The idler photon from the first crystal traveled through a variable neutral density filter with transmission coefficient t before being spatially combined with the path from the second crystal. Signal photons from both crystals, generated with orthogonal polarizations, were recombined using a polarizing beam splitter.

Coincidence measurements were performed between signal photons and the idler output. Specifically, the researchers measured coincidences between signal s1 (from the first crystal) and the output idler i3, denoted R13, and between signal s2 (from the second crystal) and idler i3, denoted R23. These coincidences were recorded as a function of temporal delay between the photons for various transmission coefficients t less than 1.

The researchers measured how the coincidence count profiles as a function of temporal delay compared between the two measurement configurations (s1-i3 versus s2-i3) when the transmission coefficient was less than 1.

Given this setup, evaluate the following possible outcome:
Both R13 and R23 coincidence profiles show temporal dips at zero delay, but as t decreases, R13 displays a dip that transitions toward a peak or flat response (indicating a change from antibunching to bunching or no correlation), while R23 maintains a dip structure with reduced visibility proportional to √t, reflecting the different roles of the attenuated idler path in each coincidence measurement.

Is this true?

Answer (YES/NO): NO